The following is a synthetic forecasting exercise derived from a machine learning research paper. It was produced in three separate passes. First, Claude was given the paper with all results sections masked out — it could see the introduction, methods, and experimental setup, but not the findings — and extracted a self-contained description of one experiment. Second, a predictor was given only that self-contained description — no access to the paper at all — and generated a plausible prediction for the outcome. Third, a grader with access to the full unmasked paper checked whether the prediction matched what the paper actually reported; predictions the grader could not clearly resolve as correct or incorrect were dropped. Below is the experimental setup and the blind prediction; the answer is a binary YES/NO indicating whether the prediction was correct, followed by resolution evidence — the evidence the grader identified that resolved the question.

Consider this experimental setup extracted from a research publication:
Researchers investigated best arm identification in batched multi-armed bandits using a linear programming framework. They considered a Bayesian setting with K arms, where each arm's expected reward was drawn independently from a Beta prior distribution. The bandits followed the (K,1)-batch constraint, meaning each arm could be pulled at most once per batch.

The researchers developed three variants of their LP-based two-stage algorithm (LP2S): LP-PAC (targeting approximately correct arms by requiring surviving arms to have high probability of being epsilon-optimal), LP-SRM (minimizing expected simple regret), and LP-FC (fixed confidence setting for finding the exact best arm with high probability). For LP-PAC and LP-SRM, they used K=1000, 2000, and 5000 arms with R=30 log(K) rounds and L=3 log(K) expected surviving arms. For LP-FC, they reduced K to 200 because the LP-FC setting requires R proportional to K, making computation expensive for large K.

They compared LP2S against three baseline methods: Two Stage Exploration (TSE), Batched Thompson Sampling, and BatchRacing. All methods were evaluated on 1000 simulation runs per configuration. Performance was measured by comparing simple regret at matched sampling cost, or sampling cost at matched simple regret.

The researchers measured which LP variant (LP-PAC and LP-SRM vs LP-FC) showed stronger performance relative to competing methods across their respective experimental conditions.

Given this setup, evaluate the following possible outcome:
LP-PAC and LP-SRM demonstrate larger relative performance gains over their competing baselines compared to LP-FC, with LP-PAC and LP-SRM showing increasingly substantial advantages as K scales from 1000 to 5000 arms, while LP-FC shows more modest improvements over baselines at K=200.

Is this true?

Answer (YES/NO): YES